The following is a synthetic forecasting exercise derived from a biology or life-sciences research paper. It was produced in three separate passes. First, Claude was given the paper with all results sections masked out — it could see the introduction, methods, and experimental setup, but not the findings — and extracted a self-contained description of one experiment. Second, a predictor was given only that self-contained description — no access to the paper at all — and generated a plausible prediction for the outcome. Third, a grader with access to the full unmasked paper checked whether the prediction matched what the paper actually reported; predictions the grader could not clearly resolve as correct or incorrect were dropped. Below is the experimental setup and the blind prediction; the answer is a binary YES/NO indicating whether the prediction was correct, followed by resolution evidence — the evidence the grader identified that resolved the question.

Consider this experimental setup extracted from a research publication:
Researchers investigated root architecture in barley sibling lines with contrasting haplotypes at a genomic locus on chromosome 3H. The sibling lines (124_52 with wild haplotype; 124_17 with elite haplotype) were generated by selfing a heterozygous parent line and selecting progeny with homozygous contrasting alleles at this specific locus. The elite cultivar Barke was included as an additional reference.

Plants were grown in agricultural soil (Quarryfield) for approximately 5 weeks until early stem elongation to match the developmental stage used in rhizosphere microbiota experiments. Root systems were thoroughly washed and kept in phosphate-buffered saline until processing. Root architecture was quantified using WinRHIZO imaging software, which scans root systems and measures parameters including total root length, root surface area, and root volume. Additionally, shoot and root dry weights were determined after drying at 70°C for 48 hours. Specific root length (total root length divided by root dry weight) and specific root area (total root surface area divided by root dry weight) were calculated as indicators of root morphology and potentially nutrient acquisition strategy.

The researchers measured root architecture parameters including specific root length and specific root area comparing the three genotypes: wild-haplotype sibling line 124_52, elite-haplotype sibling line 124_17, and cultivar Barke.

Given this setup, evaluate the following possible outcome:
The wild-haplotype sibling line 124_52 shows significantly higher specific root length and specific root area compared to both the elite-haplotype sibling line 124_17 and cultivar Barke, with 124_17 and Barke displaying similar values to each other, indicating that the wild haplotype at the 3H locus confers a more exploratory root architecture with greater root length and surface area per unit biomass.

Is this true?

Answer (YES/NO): NO